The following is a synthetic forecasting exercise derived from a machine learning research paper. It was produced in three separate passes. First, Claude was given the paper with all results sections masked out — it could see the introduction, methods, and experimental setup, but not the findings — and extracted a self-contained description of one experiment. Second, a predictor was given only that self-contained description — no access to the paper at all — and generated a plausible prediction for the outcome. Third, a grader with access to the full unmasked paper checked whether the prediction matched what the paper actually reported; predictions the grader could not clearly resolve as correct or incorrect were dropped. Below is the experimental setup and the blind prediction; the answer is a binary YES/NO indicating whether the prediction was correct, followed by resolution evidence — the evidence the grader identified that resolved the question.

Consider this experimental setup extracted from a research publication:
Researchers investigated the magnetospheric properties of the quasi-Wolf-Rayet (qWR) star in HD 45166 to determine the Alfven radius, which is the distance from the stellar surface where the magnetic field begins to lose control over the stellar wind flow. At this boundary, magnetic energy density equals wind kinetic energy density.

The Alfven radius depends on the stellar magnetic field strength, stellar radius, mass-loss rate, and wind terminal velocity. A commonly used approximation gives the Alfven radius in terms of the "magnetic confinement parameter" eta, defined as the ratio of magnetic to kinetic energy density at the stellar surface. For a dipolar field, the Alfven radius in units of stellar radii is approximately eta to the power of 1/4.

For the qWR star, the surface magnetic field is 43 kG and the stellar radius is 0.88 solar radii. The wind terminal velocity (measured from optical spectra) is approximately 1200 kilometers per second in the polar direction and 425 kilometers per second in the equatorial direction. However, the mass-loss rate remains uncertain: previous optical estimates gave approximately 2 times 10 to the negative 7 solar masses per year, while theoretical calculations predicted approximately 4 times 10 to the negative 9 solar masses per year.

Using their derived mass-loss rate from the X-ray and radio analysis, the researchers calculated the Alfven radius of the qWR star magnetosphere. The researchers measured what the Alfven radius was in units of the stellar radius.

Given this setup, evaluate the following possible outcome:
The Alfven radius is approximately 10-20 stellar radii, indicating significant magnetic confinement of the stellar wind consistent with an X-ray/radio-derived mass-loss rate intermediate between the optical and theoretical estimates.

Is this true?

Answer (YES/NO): NO